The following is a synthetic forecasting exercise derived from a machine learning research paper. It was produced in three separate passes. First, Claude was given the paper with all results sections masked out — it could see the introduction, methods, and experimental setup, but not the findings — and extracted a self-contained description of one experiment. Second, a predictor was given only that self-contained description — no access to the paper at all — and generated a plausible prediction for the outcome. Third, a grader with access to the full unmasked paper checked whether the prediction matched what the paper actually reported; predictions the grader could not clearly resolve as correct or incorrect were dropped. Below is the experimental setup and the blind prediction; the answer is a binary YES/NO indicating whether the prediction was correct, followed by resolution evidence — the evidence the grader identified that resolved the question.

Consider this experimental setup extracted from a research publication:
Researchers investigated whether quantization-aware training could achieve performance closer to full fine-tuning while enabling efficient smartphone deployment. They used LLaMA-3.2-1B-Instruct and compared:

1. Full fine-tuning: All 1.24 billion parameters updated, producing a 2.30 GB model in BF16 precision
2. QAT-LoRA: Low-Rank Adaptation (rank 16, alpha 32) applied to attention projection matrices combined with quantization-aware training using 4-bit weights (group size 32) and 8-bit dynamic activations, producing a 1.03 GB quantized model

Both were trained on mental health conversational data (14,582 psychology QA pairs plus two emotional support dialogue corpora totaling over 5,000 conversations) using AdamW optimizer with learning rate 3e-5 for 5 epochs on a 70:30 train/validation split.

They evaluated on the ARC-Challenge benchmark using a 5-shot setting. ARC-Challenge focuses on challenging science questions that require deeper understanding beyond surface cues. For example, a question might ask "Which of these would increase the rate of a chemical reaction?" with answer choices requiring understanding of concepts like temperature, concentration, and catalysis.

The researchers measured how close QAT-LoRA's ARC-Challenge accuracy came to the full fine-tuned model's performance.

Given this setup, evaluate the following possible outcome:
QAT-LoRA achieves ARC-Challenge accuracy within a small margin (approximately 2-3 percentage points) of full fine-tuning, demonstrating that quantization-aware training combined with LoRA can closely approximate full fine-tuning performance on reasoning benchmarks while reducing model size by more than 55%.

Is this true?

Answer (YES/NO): YES